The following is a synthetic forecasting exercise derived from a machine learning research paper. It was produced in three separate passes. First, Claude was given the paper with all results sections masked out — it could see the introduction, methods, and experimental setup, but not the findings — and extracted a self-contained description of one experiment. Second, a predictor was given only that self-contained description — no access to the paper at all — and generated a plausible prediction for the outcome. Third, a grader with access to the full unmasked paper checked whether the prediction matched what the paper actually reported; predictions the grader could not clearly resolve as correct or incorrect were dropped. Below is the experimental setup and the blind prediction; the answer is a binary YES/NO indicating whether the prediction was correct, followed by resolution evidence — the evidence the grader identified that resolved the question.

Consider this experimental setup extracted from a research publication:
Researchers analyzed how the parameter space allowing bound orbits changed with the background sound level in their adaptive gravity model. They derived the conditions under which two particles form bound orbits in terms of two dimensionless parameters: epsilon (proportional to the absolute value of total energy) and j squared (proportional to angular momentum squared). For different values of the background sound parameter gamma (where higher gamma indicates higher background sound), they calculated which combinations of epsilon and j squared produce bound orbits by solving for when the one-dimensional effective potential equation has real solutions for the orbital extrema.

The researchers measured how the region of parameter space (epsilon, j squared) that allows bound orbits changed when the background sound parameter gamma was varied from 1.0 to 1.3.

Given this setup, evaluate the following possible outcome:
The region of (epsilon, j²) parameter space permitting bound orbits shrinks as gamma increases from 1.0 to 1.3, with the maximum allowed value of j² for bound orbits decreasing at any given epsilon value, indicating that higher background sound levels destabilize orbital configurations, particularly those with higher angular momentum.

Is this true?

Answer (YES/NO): YES